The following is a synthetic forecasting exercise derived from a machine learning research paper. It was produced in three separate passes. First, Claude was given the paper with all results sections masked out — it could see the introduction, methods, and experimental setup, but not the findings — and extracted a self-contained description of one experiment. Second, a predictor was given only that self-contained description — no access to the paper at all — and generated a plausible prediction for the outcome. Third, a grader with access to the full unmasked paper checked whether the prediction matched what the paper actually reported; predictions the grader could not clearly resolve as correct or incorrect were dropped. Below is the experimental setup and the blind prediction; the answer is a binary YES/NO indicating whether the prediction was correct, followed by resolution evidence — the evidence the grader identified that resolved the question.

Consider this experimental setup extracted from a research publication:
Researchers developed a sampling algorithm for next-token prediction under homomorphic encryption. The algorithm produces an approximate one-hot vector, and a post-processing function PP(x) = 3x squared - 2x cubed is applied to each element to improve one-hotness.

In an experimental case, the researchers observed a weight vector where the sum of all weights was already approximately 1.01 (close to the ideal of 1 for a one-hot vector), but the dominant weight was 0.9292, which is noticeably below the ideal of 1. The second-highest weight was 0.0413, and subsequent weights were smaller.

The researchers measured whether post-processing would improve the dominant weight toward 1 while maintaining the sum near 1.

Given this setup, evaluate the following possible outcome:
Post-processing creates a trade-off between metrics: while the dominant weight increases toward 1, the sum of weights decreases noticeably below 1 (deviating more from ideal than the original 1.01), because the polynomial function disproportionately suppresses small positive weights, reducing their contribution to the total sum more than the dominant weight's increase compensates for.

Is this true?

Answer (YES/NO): NO